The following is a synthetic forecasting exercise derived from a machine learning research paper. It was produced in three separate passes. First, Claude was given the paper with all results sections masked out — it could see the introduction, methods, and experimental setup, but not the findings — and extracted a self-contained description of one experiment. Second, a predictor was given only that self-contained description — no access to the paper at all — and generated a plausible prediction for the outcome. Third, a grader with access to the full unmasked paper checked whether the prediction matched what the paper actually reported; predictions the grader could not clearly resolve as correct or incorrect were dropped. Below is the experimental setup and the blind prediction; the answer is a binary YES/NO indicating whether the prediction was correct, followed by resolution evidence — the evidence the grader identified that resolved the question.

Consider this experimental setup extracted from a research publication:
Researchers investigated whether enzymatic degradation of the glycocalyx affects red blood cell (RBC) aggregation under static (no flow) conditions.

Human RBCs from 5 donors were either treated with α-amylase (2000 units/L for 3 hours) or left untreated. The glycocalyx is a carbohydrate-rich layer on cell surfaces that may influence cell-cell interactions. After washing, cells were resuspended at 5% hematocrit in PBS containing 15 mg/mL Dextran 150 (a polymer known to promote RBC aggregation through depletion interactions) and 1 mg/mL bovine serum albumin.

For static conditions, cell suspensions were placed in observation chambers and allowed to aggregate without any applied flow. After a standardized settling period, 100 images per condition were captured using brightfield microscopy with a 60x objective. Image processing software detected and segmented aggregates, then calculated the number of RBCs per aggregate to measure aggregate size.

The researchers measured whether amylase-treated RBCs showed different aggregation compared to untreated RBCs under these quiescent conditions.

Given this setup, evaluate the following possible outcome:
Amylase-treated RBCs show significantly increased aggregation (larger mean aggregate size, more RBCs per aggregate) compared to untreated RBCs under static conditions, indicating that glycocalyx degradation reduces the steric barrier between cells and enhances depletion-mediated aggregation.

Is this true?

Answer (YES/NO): YES